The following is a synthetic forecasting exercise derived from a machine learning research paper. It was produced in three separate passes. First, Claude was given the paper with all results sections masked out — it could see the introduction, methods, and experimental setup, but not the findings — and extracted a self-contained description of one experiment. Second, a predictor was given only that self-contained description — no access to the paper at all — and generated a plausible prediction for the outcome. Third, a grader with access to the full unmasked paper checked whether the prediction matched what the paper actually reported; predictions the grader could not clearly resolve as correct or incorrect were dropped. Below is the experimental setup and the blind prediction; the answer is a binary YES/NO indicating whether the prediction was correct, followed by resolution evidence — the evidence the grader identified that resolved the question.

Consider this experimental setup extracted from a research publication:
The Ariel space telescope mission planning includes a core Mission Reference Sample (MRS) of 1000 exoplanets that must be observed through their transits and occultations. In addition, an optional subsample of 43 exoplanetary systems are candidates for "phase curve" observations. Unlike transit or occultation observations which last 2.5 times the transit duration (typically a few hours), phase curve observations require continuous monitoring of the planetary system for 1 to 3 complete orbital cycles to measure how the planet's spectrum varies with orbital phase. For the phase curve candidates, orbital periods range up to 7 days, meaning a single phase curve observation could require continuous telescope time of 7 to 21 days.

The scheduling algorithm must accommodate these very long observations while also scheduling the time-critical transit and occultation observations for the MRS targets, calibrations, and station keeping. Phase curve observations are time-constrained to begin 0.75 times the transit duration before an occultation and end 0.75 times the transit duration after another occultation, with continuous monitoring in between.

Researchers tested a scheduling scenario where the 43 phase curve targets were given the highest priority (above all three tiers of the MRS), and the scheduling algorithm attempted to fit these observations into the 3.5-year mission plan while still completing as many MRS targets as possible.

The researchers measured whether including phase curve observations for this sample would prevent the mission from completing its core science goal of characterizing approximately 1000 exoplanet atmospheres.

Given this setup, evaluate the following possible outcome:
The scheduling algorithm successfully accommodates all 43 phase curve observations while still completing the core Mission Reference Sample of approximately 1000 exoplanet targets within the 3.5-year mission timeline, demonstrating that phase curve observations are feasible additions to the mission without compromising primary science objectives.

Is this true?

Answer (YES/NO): NO